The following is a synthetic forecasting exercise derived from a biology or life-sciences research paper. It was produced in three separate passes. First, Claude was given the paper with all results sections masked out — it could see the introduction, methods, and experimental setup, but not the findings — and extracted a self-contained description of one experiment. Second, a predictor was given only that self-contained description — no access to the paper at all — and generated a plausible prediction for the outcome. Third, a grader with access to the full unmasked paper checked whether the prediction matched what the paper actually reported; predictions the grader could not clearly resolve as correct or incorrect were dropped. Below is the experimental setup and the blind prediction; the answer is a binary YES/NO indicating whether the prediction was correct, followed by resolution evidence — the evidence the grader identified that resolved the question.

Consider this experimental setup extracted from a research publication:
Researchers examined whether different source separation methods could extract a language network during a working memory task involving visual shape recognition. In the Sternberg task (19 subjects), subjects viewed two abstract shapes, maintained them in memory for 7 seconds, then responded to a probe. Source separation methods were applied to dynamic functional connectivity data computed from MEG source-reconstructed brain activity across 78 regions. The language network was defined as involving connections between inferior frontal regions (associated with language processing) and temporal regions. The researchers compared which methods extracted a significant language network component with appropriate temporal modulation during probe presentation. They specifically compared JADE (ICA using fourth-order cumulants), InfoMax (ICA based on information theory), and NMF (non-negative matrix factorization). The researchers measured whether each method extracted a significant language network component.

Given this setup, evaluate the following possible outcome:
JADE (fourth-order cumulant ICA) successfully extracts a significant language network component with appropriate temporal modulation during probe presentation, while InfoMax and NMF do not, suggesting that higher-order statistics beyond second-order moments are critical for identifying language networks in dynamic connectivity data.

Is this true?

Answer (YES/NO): YES